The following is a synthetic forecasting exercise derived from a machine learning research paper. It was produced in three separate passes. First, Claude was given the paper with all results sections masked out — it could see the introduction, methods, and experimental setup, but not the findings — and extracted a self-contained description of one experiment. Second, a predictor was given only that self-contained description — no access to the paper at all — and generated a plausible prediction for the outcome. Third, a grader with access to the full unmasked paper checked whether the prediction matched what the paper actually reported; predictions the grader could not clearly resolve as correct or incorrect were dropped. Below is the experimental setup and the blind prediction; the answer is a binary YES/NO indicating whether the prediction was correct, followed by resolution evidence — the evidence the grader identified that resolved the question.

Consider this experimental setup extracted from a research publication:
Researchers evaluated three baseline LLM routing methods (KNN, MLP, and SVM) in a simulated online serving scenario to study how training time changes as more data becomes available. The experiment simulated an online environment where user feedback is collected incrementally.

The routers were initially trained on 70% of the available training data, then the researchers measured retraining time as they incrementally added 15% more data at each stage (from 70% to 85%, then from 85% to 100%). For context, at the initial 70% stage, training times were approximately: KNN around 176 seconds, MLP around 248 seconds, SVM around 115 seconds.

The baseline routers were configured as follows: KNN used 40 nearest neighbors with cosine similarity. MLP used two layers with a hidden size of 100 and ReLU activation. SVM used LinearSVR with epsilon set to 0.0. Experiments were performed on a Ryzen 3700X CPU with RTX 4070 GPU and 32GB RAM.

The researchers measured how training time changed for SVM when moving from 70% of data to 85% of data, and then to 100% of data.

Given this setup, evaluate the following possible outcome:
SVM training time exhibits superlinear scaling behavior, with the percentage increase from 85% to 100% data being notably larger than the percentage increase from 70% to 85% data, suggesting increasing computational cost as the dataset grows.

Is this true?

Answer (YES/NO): NO